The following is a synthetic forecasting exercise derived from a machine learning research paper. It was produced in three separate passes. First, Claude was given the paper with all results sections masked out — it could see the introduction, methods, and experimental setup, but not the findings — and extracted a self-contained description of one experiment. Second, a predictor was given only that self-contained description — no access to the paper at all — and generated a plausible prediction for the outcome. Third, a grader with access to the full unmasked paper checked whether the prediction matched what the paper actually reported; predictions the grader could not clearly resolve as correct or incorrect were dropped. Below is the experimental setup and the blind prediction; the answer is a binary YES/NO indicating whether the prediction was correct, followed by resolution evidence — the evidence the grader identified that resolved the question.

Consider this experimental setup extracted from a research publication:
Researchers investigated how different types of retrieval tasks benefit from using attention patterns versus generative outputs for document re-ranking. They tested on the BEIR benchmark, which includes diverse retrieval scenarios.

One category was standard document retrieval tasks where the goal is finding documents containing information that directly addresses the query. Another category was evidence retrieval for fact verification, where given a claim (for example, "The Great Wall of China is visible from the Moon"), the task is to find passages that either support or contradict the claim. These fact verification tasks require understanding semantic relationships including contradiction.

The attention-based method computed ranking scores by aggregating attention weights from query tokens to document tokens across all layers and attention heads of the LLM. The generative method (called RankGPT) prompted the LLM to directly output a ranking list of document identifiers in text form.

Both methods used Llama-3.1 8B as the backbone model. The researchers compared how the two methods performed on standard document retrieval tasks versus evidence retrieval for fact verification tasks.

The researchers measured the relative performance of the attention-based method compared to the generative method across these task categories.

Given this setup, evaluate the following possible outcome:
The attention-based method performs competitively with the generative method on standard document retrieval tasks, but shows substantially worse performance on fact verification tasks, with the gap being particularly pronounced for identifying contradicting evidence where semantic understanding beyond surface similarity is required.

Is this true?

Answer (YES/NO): NO